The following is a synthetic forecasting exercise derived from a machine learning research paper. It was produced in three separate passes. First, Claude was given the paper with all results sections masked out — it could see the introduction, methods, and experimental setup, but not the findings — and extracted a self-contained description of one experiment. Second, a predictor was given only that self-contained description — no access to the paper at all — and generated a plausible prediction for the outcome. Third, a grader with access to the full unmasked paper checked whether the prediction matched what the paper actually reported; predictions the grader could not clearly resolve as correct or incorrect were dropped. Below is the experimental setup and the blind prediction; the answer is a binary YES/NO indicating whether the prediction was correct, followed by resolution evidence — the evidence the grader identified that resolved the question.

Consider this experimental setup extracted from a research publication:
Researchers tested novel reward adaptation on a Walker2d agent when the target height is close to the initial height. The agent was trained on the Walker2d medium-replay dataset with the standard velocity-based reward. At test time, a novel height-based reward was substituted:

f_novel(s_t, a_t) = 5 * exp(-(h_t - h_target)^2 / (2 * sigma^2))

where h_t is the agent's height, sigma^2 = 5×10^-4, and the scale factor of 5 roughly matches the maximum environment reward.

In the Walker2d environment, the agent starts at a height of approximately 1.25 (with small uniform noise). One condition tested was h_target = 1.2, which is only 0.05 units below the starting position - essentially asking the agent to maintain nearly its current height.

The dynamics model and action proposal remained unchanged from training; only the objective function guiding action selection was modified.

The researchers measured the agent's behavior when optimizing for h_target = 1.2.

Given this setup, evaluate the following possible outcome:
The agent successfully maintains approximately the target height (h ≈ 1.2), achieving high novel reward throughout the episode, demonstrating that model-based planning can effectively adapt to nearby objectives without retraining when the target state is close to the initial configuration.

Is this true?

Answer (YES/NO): YES